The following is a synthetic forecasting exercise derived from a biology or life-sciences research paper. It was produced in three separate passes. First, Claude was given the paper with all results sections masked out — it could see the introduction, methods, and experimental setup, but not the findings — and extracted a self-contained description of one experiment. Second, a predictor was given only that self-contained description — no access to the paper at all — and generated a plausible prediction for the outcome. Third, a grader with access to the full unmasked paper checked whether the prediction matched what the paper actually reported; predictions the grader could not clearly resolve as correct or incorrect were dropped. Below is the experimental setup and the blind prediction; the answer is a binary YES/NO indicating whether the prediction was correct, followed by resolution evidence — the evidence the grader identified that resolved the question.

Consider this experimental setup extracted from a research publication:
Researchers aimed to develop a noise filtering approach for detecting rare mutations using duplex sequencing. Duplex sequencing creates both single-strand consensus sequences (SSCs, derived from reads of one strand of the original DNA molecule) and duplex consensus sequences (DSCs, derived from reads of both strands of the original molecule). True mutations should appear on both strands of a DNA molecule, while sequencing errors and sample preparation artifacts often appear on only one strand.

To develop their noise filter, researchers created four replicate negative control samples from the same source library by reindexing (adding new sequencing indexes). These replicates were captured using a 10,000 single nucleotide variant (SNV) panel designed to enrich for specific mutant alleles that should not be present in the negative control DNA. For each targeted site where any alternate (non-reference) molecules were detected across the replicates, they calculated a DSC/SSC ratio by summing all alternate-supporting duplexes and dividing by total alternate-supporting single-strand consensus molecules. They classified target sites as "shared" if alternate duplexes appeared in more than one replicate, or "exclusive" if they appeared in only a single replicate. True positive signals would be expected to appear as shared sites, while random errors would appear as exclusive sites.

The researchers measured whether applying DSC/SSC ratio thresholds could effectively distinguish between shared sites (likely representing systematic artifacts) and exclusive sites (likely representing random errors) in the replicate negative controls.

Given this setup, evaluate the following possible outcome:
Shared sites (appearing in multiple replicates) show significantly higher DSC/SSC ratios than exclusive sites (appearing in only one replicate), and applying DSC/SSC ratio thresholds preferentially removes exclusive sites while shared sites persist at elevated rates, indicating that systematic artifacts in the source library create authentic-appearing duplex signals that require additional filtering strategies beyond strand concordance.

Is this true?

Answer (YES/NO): NO